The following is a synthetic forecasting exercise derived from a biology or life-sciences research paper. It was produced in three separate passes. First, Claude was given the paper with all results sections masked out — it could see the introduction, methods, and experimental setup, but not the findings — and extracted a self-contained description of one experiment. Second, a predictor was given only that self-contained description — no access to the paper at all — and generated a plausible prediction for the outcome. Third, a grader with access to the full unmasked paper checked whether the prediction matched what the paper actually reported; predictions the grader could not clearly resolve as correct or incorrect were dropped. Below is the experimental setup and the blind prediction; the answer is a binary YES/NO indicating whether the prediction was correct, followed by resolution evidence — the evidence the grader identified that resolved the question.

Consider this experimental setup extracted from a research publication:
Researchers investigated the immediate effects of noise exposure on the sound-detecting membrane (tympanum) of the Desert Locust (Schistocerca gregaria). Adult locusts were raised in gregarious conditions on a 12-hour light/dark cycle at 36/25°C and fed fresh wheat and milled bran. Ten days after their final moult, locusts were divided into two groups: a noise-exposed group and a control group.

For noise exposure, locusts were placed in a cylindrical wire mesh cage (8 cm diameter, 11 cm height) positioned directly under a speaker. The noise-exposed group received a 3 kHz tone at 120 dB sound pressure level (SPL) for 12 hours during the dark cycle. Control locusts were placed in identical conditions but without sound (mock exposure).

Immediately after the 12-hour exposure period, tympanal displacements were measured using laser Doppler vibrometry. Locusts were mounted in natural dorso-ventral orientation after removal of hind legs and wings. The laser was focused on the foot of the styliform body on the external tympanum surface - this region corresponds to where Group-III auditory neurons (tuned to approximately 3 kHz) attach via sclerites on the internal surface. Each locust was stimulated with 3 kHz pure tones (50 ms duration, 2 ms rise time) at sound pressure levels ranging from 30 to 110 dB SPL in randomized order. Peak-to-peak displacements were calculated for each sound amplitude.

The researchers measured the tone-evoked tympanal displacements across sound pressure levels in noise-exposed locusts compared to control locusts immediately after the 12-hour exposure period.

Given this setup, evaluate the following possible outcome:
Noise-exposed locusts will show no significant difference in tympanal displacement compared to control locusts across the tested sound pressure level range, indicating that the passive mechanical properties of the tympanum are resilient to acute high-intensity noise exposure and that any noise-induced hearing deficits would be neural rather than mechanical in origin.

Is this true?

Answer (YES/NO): NO